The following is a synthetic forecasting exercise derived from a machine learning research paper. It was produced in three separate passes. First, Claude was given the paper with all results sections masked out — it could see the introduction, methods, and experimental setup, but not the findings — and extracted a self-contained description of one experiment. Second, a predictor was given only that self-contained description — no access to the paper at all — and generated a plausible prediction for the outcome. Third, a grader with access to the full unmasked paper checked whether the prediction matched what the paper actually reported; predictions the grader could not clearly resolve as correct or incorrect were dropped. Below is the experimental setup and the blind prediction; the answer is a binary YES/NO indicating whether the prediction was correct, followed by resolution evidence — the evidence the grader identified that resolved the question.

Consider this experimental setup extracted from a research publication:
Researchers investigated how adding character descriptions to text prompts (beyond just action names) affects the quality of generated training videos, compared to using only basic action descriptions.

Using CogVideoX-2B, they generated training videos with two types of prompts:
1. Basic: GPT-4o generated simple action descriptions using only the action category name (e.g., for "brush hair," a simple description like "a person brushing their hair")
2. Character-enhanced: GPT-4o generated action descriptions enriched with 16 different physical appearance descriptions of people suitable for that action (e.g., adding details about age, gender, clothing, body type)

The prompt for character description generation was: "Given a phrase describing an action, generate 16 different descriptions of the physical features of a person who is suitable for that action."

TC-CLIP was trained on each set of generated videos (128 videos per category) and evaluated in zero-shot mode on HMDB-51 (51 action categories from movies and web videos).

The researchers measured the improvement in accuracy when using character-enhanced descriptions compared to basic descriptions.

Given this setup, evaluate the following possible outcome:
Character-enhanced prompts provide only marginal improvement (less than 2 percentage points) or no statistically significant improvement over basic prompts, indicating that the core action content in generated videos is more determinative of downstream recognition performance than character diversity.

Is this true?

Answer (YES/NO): NO